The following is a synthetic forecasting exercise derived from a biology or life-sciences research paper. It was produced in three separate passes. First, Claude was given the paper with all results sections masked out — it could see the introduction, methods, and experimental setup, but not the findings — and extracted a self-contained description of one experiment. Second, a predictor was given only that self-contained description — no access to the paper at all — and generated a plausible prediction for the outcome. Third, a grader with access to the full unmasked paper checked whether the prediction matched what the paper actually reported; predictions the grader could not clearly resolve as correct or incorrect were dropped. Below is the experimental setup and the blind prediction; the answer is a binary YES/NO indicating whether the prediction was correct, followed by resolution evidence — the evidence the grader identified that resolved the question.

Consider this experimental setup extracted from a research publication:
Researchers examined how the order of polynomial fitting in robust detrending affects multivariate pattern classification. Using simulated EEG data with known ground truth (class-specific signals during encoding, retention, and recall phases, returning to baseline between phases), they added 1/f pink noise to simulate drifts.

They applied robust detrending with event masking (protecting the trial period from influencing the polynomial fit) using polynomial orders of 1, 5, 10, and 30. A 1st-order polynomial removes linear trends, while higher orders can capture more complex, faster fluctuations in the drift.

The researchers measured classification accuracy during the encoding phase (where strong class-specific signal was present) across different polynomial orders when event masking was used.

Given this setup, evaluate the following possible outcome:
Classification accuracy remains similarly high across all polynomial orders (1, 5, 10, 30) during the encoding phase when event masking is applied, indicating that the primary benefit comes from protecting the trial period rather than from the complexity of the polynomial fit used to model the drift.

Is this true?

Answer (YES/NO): YES